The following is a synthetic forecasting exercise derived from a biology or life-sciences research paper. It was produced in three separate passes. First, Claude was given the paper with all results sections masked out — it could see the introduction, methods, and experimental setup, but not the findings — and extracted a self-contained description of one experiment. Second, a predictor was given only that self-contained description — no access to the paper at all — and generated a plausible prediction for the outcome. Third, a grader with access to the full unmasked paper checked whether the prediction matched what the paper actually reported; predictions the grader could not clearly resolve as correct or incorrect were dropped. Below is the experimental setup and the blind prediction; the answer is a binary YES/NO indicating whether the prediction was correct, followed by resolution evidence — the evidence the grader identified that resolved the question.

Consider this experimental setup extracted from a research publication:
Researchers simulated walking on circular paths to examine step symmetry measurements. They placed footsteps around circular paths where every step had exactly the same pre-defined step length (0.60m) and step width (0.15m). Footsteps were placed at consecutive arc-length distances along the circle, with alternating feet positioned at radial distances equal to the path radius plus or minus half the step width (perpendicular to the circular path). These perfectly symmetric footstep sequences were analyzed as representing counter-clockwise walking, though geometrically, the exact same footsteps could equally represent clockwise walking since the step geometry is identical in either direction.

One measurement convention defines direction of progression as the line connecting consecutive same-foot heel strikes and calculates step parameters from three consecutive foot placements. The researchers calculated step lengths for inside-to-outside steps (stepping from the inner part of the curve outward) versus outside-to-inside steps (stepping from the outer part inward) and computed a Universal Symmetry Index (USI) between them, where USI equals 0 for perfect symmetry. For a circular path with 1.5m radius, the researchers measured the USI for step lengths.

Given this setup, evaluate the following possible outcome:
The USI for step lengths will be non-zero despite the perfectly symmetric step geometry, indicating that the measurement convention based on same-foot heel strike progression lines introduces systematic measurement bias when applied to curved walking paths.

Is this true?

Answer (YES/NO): YES